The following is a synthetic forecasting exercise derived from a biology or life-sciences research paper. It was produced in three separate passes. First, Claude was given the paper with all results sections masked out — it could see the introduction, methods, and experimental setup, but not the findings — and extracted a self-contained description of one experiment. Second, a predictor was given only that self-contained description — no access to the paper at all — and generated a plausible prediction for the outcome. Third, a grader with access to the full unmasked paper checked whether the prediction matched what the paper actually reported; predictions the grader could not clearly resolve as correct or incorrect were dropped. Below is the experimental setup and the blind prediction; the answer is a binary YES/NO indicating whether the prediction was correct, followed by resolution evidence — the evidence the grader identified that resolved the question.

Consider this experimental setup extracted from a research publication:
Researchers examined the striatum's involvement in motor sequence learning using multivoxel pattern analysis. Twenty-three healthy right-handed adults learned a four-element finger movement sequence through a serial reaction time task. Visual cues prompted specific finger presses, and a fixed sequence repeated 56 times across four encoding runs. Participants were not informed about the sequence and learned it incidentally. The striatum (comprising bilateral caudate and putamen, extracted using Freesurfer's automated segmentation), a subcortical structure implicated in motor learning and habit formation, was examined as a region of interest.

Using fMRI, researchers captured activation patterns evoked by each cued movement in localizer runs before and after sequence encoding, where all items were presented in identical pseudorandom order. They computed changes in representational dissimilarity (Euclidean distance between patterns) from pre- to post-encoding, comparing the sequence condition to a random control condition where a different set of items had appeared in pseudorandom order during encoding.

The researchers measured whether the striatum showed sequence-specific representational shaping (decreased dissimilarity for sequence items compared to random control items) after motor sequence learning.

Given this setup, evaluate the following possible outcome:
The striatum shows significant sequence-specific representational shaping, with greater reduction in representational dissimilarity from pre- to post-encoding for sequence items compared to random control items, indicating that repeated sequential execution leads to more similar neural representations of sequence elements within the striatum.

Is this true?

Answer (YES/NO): NO